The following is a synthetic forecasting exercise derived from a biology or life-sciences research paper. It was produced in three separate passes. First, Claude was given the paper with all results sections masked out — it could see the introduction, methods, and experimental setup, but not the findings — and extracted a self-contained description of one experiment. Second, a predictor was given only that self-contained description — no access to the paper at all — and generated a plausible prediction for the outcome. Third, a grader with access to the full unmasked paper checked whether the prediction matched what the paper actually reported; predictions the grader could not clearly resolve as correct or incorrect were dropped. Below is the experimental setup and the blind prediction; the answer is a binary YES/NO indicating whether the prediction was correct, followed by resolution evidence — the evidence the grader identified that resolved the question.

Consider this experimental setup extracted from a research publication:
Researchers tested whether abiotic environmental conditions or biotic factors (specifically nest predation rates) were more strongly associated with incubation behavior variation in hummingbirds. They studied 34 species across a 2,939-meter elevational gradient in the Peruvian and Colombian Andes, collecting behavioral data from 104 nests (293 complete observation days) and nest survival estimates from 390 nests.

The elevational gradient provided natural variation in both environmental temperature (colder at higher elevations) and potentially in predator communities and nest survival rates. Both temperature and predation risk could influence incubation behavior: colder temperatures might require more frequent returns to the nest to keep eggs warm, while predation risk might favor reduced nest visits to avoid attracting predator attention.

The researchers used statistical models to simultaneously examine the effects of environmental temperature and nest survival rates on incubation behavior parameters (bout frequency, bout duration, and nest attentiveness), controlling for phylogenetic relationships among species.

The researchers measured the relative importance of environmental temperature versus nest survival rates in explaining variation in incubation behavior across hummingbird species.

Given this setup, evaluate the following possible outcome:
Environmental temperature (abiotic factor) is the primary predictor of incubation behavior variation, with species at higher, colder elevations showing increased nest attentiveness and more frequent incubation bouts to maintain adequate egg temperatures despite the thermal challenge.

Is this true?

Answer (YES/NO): NO